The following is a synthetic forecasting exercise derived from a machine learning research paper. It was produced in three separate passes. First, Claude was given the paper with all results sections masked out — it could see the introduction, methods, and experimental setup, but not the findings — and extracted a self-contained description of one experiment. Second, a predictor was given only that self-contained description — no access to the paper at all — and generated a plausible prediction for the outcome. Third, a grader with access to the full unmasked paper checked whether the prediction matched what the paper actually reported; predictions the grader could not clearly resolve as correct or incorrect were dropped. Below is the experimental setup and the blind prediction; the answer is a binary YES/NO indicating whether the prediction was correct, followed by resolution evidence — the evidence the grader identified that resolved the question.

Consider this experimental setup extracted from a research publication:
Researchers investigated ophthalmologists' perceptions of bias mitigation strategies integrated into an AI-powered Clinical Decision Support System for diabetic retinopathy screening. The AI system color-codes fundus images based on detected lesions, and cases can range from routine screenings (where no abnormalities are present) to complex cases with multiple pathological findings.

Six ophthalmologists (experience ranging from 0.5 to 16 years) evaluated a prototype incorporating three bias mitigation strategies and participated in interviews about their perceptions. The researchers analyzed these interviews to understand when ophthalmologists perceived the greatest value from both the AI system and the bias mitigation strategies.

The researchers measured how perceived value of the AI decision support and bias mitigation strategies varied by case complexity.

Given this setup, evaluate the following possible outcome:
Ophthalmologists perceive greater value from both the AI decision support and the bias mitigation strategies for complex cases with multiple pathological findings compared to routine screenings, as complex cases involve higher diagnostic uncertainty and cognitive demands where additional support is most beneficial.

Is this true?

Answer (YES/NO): YES